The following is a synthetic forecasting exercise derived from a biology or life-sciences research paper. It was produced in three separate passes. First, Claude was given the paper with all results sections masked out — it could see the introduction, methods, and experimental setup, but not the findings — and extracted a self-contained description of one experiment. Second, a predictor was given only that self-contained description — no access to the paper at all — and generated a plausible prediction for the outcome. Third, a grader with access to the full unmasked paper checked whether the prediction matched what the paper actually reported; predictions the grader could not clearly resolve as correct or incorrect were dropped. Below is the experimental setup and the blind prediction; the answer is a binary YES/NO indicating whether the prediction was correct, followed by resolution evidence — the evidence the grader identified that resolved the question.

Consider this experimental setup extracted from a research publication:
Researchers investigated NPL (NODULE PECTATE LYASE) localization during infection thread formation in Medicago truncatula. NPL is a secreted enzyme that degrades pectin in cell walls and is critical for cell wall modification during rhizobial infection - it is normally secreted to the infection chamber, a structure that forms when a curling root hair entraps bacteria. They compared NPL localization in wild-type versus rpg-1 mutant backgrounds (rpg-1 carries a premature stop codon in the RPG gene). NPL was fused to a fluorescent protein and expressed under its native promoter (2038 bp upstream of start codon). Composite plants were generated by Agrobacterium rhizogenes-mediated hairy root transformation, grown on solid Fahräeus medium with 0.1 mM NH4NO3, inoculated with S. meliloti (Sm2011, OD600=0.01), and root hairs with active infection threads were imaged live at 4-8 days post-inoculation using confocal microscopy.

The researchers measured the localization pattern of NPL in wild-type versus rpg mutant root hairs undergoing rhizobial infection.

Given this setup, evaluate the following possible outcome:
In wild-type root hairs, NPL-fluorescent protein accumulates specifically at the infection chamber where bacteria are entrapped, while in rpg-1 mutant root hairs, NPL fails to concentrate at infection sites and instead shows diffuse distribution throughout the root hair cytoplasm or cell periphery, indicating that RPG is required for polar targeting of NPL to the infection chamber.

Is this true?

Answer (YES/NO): NO